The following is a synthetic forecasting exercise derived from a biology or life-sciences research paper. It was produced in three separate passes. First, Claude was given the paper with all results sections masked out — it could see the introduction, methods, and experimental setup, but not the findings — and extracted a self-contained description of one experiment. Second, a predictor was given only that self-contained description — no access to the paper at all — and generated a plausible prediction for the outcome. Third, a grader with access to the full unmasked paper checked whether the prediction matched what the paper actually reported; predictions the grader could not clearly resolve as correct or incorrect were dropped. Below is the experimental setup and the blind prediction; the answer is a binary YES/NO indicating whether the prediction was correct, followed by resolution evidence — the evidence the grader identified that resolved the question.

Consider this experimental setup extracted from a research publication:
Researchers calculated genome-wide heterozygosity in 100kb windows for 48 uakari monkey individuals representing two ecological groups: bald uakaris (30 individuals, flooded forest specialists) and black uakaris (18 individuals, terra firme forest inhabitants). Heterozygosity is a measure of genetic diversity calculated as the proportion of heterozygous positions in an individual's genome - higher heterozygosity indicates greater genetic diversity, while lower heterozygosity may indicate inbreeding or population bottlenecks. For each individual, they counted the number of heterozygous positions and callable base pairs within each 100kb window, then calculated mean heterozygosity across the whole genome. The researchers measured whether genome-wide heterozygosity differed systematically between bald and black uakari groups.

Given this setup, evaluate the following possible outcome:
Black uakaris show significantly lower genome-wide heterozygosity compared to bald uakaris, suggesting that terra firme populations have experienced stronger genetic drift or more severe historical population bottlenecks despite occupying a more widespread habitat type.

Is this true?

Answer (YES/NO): YES